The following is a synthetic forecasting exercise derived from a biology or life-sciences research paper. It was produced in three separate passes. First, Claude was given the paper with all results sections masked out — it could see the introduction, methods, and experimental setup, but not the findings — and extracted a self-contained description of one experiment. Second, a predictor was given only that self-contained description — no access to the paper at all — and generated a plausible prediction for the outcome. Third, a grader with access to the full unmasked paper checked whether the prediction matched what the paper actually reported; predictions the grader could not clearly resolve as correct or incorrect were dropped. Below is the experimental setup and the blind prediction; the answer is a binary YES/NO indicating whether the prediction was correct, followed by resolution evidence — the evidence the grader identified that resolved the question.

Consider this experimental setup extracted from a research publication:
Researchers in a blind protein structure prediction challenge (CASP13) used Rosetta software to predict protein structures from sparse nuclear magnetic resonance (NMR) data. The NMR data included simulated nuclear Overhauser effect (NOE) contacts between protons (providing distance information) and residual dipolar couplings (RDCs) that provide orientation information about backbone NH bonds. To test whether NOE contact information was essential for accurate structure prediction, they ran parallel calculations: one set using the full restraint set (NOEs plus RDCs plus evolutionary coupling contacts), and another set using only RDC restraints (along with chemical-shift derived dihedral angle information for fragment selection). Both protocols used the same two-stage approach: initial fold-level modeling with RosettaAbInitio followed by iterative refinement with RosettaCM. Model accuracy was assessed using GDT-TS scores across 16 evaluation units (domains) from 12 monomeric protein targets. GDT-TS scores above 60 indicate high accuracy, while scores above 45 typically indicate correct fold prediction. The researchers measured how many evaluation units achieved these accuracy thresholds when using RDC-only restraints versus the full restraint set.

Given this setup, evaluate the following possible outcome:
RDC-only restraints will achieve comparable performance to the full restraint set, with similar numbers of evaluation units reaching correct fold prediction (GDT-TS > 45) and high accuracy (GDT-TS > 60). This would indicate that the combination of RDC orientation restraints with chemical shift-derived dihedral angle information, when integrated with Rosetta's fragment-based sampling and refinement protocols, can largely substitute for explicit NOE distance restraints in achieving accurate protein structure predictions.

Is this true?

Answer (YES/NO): NO